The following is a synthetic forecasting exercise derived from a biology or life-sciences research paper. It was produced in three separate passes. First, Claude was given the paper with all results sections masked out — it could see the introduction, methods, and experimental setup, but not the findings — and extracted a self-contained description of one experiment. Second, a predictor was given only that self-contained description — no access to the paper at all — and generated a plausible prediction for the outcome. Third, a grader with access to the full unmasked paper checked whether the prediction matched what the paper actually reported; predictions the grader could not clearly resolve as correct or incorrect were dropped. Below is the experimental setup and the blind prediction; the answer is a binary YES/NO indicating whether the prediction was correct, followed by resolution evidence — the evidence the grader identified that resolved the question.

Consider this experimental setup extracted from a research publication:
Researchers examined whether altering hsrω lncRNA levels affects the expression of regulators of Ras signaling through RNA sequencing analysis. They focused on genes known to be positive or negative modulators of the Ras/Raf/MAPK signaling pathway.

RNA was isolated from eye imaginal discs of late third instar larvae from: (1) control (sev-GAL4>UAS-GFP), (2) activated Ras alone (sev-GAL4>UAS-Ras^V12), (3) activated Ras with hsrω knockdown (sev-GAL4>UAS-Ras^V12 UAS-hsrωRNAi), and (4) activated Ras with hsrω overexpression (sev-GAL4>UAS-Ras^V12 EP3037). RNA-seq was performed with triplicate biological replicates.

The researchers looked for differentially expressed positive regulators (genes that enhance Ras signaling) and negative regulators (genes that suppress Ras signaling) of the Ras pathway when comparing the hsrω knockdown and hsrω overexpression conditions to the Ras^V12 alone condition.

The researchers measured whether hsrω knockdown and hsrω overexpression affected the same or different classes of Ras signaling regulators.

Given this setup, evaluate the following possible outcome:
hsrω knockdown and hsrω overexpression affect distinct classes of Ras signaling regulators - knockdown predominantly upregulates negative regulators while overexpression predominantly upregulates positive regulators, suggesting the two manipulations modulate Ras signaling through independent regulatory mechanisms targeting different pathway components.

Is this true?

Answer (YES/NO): NO